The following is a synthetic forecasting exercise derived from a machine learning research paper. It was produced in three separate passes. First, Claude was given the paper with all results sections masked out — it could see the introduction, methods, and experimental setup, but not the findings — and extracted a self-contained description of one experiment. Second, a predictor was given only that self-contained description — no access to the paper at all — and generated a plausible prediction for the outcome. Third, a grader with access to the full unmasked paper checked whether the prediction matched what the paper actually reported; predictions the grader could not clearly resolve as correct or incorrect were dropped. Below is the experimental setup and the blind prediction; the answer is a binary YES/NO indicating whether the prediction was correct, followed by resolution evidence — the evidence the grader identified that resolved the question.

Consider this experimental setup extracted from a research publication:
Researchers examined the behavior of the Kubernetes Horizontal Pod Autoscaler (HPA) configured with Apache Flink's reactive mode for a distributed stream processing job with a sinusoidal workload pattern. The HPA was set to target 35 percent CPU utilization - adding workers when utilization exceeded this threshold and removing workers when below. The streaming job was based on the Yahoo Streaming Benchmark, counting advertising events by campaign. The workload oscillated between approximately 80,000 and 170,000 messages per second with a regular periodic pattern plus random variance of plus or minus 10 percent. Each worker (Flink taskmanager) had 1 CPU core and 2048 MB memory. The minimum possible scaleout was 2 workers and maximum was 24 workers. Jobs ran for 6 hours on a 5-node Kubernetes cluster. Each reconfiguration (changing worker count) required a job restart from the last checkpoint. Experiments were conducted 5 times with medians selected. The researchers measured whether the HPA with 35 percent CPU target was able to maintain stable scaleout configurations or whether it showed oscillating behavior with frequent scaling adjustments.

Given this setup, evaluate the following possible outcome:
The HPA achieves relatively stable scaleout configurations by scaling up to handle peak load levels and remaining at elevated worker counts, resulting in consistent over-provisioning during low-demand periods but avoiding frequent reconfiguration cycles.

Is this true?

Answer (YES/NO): NO